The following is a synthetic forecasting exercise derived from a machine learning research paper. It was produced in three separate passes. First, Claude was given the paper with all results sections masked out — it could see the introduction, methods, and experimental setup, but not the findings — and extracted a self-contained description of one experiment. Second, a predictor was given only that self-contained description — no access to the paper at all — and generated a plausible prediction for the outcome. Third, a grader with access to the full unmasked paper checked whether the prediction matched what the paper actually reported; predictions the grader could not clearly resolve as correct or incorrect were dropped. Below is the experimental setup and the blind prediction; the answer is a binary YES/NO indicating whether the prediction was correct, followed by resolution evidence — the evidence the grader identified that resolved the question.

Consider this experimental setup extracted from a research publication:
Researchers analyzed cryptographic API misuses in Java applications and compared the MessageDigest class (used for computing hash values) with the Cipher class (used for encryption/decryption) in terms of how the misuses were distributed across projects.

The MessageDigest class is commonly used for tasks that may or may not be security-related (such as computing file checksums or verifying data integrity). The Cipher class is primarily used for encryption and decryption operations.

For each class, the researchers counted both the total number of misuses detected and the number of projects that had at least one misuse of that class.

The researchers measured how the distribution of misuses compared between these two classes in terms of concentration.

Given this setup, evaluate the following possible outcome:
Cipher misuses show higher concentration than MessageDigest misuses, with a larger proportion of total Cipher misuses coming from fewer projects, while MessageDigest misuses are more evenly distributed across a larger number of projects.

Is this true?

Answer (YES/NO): YES